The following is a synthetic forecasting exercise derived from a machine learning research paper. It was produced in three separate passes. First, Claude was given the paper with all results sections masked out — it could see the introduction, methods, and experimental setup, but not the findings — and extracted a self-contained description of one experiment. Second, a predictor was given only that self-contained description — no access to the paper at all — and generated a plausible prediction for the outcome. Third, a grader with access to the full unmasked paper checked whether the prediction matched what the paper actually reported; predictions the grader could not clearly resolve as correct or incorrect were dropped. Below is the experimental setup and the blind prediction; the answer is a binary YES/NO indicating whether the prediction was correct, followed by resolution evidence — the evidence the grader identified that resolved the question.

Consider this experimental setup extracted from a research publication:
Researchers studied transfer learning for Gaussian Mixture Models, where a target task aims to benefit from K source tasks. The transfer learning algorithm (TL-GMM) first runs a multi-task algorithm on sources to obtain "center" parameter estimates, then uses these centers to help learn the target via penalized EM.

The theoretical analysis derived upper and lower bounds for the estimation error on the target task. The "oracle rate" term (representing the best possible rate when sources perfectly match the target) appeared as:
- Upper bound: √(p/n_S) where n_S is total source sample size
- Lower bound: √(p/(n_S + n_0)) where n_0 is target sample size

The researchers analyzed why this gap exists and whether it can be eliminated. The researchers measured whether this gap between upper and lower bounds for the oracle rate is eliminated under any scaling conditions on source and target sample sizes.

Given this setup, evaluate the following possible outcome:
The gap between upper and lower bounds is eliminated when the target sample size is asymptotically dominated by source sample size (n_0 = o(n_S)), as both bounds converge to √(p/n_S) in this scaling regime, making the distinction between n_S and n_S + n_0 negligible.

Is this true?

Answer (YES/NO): YES